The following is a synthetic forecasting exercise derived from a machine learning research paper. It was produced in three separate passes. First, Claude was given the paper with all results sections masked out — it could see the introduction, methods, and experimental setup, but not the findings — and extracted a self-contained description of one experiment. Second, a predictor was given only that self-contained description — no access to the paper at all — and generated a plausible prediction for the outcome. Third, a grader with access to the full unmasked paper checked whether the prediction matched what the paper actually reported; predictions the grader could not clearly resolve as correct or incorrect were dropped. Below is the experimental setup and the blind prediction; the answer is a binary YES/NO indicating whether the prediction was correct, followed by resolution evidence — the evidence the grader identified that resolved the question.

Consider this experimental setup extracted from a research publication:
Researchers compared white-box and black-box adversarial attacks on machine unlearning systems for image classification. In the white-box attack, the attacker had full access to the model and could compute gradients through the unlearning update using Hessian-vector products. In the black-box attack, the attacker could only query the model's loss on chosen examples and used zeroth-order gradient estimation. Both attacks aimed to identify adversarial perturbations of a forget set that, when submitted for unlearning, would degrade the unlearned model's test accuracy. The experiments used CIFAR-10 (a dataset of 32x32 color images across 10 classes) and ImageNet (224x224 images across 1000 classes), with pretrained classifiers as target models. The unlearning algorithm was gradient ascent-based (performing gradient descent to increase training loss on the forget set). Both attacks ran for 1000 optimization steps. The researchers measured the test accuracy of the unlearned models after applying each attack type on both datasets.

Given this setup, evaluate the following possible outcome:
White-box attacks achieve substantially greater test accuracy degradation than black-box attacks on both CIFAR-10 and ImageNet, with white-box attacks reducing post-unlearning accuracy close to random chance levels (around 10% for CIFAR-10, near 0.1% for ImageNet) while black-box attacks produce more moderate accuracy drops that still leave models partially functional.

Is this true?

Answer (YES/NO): NO